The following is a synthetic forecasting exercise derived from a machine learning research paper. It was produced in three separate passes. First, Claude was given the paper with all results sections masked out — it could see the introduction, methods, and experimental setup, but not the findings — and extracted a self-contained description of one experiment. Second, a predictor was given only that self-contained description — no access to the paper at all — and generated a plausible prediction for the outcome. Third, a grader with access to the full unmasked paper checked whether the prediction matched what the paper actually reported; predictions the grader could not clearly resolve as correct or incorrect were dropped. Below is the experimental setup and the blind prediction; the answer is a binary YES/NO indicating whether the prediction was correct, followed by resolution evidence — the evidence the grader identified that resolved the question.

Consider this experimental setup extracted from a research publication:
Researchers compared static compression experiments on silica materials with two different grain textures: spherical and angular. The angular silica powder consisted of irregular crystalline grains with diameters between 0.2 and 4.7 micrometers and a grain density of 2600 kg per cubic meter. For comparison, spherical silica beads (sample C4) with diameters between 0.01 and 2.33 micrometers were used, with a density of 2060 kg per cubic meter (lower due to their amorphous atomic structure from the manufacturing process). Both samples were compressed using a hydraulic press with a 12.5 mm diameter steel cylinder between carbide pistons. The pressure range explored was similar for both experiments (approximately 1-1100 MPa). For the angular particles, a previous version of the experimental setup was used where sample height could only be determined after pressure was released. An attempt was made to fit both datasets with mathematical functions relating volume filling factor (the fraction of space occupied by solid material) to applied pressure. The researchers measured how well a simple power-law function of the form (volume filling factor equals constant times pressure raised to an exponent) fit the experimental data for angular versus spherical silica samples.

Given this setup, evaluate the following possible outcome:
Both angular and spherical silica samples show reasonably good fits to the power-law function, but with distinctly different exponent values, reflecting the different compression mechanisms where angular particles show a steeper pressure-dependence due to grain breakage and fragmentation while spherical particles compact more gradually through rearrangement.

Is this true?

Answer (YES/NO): NO